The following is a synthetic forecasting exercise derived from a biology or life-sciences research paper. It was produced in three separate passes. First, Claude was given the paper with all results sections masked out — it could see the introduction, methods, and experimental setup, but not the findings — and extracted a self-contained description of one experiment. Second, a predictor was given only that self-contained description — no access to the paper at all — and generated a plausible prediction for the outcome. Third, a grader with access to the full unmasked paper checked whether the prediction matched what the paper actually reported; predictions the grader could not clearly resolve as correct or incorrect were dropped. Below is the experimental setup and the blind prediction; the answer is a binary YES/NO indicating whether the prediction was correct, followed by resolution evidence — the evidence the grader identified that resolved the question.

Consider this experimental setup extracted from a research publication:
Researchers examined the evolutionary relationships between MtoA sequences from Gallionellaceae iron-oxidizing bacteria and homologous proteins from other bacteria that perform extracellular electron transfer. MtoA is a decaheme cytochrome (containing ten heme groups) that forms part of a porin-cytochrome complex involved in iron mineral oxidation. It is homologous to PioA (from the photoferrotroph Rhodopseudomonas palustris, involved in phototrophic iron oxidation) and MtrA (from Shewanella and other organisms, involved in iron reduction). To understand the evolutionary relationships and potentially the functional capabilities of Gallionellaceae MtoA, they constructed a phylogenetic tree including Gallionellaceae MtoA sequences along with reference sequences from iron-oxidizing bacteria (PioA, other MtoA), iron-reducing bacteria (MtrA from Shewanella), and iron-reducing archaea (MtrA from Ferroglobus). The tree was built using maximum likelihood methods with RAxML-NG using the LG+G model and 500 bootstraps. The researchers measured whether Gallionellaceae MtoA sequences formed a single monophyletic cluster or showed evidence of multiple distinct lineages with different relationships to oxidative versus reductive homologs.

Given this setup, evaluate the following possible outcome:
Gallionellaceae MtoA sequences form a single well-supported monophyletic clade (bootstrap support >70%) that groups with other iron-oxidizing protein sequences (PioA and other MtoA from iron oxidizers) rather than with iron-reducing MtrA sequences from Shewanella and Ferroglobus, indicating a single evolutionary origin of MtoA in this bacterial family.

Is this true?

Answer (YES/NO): NO